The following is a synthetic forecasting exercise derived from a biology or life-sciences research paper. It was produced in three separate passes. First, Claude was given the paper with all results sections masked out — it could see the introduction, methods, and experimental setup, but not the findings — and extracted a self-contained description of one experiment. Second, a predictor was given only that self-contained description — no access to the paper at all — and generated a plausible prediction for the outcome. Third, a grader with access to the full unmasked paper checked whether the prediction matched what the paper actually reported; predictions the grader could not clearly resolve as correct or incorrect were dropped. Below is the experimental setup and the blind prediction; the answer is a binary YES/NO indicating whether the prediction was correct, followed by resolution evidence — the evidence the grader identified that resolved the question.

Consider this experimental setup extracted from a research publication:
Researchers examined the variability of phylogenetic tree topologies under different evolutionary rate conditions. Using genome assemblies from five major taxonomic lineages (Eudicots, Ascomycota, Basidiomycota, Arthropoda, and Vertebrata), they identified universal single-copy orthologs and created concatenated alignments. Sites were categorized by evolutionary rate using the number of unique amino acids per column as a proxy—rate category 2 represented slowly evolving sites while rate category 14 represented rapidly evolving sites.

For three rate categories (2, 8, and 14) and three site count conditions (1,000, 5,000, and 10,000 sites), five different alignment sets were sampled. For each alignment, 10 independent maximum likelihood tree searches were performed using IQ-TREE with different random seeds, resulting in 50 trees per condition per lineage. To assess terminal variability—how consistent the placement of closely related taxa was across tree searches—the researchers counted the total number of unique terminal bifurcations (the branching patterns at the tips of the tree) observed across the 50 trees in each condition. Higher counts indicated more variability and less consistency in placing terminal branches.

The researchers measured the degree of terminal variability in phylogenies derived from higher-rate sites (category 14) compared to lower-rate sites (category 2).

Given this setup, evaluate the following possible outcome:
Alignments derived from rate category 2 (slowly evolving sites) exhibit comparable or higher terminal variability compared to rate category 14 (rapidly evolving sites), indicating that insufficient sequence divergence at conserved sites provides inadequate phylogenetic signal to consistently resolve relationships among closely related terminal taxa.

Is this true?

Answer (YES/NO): YES